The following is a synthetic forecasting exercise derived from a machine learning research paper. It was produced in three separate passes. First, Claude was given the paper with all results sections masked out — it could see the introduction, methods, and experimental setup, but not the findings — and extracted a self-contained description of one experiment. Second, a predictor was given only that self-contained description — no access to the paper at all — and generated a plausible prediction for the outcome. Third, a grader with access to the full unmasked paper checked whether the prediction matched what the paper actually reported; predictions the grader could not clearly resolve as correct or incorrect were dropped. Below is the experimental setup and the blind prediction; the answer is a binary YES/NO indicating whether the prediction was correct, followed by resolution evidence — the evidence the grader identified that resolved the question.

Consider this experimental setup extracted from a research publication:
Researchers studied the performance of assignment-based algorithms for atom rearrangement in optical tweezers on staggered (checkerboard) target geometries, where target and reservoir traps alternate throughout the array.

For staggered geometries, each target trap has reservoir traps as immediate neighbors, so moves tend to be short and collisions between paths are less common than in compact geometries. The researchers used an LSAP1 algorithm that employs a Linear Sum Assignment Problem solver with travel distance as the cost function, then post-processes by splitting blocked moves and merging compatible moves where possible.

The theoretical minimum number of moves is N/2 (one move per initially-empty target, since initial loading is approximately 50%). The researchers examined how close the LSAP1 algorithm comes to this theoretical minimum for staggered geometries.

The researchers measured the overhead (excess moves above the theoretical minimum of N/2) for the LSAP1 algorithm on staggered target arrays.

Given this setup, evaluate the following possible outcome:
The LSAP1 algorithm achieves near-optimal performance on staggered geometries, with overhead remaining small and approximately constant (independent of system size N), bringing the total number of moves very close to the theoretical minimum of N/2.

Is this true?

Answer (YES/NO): NO